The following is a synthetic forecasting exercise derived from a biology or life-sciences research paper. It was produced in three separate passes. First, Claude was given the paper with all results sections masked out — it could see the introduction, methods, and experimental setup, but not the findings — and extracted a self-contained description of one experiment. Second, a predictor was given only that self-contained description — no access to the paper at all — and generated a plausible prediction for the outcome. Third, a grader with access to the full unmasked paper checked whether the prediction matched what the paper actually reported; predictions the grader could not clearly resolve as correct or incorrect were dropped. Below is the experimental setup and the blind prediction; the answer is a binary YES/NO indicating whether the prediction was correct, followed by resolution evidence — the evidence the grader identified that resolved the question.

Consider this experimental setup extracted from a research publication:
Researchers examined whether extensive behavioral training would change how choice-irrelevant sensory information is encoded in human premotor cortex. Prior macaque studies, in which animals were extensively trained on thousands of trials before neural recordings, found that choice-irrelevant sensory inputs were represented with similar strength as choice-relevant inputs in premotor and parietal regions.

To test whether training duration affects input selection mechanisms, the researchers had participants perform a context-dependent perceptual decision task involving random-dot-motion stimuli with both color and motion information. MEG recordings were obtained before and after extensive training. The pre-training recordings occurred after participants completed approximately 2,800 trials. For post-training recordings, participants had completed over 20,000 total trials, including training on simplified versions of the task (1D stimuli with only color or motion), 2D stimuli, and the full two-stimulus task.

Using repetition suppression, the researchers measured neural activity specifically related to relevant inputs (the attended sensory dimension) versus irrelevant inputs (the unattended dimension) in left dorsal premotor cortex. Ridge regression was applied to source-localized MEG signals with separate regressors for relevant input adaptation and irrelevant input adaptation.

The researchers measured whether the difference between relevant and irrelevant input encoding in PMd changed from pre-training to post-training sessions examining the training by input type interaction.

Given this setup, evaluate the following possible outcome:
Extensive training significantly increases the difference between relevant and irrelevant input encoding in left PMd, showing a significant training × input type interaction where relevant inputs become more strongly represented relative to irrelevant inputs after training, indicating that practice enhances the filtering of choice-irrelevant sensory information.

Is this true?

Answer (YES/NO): NO